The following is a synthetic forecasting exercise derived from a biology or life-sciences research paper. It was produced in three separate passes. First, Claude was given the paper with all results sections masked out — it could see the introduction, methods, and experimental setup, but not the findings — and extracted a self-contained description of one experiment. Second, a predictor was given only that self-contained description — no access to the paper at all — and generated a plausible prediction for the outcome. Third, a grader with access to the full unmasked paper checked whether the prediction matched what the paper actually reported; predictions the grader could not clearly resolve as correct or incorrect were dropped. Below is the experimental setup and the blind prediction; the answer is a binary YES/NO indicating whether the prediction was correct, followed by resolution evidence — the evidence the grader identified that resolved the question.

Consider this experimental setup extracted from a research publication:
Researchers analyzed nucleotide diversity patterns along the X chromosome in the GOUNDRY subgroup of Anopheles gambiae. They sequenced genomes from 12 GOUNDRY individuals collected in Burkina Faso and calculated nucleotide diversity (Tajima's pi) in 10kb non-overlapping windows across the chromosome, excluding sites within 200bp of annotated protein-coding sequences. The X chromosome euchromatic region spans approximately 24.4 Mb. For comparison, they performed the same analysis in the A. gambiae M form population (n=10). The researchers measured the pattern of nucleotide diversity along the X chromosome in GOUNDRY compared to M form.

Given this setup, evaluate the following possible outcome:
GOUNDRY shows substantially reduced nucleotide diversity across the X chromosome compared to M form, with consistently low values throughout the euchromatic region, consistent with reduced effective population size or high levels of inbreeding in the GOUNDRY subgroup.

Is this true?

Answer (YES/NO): NO